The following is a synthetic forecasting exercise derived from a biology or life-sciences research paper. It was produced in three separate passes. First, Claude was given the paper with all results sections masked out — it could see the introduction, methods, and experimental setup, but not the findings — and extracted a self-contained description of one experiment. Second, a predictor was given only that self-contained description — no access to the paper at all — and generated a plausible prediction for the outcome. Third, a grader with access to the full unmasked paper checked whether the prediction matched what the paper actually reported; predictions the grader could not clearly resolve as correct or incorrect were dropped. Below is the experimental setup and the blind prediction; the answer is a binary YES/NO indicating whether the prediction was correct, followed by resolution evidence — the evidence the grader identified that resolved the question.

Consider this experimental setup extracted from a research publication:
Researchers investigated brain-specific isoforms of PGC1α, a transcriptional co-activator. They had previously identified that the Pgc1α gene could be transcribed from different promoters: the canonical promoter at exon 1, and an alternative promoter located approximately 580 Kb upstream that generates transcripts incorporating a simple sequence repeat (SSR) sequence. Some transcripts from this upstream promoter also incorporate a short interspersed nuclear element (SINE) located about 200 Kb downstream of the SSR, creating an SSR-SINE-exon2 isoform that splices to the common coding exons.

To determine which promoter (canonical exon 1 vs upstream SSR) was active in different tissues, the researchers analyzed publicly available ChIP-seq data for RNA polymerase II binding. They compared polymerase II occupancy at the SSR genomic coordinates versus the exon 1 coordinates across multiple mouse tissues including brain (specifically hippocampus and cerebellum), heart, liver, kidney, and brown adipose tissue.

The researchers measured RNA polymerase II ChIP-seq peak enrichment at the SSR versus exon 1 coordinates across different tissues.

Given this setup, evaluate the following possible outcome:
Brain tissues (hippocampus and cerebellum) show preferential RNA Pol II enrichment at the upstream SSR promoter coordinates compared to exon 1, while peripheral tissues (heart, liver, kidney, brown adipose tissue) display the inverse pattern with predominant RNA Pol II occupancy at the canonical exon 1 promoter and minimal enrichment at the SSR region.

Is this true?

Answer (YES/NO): NO